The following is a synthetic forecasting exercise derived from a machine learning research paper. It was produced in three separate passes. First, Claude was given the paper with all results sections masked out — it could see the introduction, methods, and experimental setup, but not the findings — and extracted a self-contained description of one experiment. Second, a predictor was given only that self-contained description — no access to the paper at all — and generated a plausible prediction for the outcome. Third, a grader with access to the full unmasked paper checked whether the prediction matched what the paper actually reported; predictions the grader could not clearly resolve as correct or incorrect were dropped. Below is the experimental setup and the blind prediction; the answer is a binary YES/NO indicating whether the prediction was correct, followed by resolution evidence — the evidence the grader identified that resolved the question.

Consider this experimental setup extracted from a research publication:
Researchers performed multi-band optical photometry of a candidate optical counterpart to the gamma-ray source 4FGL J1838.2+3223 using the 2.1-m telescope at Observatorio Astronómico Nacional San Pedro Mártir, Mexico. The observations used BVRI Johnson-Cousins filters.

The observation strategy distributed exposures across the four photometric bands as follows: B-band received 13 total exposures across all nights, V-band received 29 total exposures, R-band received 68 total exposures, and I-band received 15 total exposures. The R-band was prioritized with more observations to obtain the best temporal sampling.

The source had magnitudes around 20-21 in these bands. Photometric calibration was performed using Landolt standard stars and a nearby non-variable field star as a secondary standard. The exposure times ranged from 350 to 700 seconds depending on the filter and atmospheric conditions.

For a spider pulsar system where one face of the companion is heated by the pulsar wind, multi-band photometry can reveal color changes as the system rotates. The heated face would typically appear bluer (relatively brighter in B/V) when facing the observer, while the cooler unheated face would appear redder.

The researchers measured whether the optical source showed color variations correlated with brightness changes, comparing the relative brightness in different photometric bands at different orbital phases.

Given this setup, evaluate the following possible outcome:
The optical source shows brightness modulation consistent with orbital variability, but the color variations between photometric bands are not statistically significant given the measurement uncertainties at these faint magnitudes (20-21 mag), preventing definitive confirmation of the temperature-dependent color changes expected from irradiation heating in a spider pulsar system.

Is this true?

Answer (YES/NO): NO